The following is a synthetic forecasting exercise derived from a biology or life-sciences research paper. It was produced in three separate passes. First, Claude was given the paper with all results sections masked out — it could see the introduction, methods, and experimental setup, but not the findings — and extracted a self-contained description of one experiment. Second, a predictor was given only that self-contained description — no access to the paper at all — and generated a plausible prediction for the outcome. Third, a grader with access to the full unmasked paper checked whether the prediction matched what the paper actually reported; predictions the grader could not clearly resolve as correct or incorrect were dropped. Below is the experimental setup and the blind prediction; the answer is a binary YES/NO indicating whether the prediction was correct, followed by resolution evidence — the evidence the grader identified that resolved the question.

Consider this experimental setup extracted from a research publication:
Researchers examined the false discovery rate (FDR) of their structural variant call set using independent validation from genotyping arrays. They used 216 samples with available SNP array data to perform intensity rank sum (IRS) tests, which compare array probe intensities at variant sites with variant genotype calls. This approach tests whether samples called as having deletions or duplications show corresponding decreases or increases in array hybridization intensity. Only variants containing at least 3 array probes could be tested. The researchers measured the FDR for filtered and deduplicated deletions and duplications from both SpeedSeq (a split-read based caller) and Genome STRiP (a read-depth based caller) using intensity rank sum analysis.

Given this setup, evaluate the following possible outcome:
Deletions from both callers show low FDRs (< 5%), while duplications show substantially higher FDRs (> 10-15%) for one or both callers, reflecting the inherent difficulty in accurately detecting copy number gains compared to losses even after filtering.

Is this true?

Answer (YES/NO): NO